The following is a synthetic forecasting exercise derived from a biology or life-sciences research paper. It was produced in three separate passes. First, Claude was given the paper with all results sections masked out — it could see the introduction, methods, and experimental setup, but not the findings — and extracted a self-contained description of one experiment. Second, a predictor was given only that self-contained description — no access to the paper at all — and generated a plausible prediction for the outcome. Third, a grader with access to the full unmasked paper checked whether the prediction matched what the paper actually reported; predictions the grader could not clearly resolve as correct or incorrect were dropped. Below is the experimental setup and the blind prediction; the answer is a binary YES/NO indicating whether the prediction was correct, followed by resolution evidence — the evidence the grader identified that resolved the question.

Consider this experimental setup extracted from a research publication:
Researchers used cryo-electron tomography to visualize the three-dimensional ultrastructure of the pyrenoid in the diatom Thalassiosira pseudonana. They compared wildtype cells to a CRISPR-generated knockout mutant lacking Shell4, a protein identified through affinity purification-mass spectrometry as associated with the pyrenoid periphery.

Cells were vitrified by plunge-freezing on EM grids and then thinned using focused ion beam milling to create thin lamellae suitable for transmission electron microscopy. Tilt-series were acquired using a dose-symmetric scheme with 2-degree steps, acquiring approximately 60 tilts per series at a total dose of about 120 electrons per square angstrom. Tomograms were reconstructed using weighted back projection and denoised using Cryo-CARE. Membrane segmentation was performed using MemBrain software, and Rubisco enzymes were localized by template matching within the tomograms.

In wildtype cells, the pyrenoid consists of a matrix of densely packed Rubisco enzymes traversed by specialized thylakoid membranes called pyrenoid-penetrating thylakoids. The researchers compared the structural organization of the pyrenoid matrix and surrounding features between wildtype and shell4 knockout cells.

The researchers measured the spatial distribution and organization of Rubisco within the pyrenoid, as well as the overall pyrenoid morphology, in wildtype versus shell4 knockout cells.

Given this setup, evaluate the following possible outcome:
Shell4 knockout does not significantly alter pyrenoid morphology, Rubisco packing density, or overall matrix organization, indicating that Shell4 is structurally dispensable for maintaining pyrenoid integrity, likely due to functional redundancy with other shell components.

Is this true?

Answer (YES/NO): NO